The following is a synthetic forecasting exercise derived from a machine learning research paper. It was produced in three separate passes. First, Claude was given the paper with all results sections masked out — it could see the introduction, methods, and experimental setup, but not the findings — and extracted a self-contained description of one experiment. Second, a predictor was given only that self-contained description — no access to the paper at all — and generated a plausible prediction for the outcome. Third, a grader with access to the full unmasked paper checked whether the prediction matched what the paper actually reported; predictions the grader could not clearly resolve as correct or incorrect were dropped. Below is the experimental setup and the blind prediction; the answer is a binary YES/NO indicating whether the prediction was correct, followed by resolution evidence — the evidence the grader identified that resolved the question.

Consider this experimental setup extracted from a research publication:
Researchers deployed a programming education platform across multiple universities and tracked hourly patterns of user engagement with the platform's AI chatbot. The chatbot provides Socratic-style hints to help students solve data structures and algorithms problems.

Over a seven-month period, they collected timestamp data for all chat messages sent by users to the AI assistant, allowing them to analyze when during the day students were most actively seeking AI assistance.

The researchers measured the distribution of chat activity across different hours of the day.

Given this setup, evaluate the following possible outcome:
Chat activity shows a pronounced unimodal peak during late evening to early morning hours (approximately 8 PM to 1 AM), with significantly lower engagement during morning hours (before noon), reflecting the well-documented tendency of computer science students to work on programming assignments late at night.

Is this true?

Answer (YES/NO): NO